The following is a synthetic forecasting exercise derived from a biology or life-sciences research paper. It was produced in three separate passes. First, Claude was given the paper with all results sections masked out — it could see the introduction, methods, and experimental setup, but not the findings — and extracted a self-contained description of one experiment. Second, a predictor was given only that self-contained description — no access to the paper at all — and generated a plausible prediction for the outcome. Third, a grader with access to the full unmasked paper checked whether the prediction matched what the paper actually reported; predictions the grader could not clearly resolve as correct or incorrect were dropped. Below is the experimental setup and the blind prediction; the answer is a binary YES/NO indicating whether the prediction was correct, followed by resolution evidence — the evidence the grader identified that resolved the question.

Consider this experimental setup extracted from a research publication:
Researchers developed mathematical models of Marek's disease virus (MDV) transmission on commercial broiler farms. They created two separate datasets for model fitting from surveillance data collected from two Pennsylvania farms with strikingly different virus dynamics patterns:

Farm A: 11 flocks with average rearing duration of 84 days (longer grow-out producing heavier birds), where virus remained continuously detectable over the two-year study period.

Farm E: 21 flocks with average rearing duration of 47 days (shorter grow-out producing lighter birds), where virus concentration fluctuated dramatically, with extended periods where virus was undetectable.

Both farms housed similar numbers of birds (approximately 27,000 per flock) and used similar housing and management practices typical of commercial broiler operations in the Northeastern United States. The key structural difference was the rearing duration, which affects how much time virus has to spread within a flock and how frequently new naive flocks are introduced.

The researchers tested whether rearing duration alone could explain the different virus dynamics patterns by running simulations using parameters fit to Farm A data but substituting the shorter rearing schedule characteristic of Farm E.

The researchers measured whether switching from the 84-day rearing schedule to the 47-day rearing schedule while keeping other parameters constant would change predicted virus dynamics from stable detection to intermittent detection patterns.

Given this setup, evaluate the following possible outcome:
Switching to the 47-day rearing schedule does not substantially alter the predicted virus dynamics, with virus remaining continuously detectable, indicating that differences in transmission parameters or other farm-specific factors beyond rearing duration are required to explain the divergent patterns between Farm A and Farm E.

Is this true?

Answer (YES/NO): NO